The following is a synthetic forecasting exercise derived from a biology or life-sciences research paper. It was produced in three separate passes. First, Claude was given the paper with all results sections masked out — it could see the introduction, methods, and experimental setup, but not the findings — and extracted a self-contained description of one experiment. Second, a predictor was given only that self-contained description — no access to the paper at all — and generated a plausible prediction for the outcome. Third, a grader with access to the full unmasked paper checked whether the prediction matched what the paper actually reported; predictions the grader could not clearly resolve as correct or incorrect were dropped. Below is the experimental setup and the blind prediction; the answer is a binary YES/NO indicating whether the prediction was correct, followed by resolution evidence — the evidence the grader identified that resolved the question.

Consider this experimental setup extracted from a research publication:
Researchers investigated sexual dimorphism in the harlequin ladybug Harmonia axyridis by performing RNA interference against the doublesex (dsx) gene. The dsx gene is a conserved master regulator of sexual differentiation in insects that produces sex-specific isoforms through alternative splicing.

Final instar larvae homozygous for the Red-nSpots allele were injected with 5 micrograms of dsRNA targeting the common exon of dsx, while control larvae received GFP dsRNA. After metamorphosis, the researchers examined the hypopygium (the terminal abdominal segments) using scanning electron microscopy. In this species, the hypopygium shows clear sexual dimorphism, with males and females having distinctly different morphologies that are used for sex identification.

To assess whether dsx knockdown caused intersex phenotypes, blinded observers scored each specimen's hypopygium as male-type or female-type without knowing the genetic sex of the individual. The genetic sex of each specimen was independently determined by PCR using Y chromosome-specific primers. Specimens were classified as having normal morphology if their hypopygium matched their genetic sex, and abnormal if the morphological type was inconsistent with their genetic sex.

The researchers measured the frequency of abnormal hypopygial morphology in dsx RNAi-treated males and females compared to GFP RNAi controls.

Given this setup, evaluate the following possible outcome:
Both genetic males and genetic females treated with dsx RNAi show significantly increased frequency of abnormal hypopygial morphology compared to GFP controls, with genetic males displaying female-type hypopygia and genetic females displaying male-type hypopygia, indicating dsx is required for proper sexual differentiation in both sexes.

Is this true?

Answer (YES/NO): NO